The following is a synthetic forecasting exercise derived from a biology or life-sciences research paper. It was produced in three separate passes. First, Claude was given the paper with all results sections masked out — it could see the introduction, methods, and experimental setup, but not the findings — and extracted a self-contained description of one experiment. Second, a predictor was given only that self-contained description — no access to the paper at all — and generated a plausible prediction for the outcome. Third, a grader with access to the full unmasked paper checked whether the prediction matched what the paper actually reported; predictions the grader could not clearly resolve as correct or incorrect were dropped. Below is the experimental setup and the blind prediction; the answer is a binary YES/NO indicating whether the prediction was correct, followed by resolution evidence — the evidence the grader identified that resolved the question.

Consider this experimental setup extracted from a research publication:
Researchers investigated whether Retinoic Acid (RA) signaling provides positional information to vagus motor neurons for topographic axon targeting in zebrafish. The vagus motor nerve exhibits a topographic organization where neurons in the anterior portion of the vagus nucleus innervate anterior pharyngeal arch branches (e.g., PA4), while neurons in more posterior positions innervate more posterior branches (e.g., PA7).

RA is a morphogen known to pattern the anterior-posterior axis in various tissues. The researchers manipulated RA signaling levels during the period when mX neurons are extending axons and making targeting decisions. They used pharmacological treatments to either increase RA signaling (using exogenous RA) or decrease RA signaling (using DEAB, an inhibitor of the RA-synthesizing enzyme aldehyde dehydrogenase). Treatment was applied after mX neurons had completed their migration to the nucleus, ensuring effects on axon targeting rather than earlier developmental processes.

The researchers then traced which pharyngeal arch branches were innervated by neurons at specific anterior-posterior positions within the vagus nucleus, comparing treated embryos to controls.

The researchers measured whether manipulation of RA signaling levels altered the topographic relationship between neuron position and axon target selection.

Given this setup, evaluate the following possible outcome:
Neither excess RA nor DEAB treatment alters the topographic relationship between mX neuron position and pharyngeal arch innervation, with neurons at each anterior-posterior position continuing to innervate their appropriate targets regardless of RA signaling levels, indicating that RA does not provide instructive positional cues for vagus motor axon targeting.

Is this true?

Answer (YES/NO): NO